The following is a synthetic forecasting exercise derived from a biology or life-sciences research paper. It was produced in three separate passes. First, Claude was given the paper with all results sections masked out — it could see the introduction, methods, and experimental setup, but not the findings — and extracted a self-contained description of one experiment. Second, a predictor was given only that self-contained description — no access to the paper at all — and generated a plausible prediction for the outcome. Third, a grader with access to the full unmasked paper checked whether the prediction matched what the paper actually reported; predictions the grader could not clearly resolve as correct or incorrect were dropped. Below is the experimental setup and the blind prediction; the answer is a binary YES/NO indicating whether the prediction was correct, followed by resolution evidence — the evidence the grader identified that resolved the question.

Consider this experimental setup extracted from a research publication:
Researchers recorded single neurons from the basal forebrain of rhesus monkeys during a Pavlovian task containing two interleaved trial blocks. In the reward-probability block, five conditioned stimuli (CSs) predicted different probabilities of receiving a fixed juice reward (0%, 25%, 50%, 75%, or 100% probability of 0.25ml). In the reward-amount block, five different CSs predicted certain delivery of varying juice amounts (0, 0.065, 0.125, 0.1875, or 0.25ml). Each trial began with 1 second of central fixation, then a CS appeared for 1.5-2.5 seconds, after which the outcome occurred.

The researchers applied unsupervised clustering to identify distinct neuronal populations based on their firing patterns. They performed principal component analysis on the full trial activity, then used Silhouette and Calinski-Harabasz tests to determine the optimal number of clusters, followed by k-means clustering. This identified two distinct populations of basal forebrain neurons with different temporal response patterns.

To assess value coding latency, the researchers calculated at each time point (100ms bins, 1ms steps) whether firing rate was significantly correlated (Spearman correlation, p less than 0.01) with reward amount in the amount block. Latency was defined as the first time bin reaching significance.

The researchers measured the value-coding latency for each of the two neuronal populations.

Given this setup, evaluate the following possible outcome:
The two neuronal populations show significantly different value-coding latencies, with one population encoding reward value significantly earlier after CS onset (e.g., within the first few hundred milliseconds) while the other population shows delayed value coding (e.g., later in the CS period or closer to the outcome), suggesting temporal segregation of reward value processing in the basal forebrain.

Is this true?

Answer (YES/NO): NO